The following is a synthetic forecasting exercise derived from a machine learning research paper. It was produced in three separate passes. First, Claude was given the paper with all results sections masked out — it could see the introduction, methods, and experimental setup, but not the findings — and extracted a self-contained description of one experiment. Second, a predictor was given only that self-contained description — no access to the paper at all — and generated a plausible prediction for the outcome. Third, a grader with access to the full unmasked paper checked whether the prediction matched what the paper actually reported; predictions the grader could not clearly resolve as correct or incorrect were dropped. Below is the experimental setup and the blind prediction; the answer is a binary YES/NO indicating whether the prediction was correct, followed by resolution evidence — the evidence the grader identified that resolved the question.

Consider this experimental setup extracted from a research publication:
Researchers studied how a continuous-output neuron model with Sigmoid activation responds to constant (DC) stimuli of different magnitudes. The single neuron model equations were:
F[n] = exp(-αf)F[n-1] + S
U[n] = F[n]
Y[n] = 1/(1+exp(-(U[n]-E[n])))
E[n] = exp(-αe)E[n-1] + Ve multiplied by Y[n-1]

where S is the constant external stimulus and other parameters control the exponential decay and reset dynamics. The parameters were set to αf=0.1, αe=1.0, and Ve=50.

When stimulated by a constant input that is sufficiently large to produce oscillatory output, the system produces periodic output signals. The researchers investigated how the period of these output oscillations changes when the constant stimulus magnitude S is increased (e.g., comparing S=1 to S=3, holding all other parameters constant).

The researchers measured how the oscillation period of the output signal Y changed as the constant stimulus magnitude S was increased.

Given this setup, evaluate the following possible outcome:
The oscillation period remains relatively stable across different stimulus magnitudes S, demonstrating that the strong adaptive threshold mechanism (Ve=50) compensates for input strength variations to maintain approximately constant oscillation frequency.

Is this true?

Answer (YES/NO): NO